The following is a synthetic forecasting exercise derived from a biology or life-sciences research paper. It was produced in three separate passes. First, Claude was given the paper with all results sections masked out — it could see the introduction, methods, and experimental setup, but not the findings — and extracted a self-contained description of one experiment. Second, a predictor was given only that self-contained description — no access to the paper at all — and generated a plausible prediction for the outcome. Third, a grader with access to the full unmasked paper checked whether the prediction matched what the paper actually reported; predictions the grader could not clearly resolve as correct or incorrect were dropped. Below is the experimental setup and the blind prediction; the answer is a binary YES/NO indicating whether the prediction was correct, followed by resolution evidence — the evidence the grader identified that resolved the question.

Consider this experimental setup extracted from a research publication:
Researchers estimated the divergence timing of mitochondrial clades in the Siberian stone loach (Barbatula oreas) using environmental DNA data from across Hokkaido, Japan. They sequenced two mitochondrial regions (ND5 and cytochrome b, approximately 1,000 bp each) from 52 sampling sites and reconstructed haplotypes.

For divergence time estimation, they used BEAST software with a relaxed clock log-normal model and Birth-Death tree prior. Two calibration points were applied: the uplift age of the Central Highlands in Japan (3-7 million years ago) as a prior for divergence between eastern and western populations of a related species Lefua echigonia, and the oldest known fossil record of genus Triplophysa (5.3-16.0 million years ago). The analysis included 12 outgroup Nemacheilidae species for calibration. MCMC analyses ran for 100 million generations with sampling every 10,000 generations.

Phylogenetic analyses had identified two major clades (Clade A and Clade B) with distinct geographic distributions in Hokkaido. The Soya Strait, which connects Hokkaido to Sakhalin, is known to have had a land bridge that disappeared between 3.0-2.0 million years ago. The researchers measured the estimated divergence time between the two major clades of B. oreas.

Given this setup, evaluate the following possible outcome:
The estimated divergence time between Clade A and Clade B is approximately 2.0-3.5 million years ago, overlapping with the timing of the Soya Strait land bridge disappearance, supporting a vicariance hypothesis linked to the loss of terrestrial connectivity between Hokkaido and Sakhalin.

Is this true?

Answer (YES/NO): YES